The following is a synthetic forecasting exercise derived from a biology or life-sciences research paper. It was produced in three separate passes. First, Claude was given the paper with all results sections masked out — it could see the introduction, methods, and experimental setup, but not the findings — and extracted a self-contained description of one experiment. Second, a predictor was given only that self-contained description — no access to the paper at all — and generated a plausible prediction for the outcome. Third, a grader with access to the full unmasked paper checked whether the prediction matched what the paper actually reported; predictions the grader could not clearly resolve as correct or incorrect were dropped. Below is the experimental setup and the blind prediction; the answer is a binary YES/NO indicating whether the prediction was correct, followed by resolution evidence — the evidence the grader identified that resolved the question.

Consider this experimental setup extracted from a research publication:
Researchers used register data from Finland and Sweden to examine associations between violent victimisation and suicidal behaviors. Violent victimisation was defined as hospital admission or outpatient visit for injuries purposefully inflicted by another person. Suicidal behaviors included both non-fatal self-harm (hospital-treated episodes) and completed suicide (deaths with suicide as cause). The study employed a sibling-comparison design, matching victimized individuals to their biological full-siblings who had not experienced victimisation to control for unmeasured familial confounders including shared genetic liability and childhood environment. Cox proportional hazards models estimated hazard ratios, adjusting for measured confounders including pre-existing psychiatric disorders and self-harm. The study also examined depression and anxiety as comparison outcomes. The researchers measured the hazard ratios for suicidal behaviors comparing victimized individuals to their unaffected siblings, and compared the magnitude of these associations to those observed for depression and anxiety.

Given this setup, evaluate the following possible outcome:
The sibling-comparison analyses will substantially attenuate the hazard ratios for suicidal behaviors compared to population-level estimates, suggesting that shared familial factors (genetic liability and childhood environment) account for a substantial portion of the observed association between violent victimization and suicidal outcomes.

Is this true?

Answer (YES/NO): YES